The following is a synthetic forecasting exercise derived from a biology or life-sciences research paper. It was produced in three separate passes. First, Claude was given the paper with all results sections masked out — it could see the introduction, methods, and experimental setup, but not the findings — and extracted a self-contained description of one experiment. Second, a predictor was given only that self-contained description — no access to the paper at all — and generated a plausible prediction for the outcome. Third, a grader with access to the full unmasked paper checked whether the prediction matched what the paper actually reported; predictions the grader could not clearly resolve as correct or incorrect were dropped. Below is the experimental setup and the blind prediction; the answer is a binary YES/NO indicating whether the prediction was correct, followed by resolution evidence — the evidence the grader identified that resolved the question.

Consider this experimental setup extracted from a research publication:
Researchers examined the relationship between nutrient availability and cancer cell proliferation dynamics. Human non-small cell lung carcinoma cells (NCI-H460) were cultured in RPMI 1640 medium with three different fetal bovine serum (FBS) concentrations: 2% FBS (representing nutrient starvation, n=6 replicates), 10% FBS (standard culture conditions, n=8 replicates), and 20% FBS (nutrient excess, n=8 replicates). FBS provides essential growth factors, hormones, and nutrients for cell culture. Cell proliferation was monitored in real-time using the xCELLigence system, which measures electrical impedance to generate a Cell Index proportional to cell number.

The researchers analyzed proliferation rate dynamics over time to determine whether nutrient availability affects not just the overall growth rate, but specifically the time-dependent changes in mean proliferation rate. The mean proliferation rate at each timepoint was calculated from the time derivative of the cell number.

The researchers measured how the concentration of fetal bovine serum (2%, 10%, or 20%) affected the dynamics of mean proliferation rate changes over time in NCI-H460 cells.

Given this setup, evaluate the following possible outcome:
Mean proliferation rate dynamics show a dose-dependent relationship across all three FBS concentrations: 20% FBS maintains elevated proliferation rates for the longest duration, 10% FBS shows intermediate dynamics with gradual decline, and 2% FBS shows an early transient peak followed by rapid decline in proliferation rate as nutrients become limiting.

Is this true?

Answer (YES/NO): NO